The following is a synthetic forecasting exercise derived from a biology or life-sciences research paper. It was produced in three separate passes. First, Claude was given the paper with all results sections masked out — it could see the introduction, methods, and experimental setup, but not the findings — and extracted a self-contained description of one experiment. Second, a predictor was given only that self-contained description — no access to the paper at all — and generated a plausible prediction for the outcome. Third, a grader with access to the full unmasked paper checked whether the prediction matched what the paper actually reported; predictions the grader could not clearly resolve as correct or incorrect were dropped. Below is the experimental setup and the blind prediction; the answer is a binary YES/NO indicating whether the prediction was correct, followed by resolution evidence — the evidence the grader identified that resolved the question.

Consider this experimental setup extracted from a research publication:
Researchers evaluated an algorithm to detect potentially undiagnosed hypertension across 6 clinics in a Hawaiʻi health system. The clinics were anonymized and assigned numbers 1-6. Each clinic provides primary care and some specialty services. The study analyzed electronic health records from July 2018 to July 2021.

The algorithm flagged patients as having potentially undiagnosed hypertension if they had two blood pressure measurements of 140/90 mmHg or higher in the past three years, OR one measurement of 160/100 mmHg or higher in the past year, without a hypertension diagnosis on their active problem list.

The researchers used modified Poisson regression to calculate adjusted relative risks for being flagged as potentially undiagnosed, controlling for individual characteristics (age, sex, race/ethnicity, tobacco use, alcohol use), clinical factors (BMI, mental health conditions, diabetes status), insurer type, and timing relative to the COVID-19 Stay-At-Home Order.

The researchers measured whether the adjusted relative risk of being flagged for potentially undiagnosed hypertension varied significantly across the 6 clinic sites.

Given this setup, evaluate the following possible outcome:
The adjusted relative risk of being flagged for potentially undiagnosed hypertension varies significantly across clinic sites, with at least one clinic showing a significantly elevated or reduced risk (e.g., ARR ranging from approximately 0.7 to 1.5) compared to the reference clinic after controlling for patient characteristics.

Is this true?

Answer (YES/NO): NO